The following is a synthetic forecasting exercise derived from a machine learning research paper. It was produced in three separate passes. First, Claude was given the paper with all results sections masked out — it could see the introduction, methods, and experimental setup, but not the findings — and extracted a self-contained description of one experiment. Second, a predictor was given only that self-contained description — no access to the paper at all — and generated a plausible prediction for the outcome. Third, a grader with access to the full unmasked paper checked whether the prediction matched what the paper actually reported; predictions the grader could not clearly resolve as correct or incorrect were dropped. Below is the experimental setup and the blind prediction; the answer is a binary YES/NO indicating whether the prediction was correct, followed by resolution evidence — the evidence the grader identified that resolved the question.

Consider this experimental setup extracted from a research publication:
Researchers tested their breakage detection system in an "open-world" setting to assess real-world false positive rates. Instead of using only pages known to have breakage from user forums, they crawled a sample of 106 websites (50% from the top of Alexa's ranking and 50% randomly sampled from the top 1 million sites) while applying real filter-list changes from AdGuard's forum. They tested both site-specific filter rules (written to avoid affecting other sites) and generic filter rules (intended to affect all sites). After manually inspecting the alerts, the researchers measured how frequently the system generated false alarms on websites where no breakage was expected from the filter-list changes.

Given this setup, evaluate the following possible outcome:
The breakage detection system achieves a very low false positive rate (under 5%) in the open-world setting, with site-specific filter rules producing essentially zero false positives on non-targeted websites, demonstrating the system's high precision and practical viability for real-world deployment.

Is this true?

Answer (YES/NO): NO